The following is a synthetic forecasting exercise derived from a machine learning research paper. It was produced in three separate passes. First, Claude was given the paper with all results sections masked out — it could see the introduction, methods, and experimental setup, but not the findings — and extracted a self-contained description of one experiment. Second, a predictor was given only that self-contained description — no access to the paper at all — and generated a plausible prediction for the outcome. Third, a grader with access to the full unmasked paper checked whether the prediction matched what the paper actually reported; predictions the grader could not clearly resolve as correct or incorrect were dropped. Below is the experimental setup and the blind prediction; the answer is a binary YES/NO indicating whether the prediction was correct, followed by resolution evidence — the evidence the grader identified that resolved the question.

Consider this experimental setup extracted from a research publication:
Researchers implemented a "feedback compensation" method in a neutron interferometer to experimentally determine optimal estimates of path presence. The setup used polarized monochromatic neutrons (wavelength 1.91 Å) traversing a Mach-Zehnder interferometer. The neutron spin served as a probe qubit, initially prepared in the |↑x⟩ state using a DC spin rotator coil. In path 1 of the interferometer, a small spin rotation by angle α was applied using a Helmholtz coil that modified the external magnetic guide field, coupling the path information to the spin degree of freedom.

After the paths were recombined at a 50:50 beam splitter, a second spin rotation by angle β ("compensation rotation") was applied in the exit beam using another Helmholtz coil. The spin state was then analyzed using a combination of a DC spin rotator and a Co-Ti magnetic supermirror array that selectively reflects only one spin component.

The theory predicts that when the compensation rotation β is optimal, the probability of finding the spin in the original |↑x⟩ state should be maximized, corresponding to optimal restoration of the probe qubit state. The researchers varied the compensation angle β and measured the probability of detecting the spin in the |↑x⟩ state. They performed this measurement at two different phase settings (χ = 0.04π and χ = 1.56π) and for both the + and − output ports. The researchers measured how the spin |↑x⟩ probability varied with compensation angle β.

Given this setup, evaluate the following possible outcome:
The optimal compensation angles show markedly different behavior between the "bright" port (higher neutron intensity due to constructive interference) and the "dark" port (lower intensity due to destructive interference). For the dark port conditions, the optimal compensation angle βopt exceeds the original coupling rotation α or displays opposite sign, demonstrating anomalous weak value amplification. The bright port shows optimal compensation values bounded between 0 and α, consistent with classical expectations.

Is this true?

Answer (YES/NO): YES